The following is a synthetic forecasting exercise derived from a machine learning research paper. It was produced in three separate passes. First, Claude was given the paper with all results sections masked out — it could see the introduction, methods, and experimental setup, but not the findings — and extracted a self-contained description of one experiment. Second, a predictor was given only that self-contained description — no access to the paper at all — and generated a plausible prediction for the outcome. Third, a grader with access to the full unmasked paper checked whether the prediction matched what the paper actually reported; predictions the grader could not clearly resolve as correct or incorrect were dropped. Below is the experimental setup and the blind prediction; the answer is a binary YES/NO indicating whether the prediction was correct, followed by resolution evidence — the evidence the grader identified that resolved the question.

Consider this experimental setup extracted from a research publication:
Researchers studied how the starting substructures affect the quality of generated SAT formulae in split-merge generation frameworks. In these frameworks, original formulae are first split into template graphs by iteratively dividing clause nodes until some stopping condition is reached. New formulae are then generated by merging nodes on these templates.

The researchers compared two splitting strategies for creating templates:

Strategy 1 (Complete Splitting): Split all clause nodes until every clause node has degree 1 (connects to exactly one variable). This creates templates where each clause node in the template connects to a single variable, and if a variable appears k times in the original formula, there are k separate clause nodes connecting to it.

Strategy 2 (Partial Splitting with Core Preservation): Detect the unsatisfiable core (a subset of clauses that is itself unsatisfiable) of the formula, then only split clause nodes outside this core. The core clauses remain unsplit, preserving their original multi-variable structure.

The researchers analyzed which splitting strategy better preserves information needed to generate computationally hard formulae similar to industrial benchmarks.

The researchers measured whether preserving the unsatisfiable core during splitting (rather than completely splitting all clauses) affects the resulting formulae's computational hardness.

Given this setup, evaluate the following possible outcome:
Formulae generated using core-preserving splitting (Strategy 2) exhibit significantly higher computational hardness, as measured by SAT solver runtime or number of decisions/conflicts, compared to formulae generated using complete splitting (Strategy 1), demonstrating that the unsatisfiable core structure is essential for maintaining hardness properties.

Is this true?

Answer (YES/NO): YES